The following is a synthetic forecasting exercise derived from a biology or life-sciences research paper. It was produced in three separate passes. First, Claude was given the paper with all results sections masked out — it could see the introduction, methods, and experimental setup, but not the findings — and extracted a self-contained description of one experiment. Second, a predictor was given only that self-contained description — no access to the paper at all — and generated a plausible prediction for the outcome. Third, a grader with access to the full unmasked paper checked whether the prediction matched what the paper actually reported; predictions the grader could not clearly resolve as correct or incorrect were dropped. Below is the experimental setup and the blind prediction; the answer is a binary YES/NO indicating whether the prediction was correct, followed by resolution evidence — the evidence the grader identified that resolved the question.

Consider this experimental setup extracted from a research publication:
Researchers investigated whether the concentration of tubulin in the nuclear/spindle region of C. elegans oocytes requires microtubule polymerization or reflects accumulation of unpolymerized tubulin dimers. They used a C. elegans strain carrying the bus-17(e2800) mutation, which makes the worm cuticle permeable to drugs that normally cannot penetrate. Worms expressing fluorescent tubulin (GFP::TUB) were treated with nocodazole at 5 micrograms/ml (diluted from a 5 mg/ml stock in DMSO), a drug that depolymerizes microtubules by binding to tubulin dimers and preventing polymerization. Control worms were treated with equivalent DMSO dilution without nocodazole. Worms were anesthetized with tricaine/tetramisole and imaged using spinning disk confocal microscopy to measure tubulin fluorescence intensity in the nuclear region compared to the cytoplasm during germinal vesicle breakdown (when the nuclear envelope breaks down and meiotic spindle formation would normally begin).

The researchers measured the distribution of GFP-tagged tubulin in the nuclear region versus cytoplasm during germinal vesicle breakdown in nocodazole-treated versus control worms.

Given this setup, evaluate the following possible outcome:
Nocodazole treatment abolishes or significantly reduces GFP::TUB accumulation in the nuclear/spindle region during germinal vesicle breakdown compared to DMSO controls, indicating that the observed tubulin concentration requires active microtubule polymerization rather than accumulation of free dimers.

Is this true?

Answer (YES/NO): NO